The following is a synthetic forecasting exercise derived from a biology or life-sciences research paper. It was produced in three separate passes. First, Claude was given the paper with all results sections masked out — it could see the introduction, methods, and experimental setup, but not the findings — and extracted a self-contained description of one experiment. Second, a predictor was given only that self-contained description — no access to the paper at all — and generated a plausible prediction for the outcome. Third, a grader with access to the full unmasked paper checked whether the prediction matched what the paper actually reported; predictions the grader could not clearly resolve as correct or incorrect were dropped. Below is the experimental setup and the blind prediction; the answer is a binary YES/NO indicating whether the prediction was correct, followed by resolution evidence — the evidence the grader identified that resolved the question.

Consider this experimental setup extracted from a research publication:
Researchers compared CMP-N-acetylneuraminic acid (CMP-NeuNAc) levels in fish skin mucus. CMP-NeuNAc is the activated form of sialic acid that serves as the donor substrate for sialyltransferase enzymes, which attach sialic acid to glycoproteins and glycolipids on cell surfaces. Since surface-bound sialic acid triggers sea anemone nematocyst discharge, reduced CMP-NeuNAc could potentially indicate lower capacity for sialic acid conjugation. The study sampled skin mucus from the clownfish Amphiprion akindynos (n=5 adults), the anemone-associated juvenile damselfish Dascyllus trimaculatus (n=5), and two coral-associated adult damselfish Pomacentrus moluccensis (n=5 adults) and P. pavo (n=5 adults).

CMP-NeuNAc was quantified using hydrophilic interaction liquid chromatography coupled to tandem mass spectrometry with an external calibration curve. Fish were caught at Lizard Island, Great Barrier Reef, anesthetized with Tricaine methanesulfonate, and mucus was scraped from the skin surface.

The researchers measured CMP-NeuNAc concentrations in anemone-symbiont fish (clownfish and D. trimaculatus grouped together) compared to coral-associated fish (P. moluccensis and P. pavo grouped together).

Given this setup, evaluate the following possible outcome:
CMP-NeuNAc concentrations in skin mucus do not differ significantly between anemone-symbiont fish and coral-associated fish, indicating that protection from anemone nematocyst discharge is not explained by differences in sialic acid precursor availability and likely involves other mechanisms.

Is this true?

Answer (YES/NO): YES